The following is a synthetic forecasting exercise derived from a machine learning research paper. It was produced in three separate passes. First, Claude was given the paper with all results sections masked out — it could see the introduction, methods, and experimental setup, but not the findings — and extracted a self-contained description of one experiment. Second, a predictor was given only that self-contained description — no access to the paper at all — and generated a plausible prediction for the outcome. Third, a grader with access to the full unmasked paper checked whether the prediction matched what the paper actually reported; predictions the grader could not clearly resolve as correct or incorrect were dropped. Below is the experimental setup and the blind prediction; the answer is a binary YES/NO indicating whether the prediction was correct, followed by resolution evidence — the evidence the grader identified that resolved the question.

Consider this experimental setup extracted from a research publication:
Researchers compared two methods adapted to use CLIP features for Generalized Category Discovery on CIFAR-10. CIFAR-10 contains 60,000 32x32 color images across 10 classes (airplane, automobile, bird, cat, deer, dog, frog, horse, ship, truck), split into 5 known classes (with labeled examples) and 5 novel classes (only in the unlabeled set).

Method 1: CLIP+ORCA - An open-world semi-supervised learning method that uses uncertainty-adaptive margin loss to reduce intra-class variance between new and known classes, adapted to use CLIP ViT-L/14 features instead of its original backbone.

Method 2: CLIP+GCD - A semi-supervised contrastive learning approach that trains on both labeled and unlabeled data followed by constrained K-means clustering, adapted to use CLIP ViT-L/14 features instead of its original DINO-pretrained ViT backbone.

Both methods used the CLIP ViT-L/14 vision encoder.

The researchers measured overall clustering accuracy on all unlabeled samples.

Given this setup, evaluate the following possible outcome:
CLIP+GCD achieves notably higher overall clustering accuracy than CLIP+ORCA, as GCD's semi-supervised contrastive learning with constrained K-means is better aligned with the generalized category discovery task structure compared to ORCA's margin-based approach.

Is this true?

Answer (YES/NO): YES